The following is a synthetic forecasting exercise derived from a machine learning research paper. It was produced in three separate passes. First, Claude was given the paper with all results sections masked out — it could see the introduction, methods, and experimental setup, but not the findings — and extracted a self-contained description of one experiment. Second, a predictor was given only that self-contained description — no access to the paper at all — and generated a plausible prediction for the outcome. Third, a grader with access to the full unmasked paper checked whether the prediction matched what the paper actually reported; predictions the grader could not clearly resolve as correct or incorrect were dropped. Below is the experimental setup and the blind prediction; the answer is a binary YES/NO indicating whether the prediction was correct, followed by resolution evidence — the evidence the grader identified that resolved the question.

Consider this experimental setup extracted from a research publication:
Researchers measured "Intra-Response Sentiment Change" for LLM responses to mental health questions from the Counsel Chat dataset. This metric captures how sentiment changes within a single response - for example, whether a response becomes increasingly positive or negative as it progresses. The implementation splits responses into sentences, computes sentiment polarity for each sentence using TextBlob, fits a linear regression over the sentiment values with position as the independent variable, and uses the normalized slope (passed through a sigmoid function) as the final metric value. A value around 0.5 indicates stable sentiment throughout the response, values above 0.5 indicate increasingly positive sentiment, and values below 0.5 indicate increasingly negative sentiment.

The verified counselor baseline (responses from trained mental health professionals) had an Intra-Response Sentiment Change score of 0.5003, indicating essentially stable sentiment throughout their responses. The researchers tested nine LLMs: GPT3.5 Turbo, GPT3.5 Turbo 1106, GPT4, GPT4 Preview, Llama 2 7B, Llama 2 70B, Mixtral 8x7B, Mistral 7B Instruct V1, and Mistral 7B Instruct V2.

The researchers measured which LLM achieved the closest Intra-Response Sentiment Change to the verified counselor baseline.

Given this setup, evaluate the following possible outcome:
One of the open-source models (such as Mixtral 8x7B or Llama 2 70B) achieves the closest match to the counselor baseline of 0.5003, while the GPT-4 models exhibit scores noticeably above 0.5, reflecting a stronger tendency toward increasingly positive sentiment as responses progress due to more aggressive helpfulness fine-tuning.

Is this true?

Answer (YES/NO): NO